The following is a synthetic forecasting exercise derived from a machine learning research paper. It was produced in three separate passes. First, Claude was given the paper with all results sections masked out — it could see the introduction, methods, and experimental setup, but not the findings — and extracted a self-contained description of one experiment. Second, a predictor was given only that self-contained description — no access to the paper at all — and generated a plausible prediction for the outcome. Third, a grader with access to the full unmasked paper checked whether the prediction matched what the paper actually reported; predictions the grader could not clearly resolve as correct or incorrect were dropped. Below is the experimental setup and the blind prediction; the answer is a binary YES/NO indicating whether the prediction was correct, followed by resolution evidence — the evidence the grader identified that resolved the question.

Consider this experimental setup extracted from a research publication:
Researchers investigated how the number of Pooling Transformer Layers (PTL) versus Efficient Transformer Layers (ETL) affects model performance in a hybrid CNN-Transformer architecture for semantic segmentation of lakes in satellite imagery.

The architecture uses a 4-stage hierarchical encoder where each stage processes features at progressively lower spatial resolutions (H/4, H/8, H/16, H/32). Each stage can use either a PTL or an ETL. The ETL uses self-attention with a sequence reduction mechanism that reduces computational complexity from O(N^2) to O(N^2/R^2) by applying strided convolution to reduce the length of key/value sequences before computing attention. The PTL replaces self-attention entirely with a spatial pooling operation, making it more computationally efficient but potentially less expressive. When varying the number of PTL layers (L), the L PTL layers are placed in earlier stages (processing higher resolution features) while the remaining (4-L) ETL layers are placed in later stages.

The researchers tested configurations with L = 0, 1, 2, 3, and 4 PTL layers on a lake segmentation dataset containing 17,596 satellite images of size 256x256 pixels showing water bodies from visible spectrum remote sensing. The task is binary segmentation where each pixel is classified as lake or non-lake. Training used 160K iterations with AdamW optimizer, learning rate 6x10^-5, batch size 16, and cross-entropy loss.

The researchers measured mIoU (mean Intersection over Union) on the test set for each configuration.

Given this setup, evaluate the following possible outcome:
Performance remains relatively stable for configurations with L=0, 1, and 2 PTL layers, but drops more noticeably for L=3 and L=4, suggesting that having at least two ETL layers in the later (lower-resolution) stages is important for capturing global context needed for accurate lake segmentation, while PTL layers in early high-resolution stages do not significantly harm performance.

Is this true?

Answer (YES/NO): YES